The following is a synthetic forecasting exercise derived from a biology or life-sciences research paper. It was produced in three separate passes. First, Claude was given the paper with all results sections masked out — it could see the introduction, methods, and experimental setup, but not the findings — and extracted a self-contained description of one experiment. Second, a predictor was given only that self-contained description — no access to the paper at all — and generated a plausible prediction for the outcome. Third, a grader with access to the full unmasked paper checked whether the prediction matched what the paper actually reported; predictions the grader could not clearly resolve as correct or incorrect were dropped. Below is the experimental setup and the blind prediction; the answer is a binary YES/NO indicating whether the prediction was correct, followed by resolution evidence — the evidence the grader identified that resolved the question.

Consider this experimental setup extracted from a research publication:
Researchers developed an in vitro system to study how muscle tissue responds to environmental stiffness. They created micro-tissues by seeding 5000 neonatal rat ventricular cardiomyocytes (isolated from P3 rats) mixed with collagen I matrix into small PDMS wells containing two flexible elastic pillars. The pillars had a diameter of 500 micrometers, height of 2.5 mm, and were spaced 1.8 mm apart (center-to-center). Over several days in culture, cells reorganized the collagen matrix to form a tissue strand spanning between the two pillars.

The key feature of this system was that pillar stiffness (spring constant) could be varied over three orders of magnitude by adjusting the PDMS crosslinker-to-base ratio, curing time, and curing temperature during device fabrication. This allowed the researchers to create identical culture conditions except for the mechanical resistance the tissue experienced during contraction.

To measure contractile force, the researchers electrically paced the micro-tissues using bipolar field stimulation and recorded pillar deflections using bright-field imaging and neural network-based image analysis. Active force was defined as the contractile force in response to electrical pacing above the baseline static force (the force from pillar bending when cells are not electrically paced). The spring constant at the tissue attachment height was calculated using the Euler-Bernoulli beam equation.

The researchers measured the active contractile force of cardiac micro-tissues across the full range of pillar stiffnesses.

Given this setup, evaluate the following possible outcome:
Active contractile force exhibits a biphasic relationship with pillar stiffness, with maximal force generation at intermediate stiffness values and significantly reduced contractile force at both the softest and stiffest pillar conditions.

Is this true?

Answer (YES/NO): NO